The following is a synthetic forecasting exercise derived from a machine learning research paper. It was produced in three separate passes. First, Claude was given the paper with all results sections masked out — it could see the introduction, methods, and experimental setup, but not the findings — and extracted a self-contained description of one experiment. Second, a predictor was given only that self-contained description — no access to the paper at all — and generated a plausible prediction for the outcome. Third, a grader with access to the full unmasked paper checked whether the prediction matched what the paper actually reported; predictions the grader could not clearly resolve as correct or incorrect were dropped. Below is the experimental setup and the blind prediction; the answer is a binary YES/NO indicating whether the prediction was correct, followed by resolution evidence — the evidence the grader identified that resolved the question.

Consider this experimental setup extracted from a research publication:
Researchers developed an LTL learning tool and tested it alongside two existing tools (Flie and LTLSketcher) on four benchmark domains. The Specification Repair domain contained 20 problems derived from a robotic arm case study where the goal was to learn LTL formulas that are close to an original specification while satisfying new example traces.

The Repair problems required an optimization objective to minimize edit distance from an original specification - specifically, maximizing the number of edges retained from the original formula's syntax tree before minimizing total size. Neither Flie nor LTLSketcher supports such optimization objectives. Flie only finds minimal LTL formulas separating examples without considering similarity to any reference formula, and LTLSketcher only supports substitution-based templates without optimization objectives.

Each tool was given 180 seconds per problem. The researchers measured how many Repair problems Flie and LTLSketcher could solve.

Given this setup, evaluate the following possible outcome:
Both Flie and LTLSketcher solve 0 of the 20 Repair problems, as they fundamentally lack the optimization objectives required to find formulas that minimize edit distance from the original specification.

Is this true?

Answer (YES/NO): NO